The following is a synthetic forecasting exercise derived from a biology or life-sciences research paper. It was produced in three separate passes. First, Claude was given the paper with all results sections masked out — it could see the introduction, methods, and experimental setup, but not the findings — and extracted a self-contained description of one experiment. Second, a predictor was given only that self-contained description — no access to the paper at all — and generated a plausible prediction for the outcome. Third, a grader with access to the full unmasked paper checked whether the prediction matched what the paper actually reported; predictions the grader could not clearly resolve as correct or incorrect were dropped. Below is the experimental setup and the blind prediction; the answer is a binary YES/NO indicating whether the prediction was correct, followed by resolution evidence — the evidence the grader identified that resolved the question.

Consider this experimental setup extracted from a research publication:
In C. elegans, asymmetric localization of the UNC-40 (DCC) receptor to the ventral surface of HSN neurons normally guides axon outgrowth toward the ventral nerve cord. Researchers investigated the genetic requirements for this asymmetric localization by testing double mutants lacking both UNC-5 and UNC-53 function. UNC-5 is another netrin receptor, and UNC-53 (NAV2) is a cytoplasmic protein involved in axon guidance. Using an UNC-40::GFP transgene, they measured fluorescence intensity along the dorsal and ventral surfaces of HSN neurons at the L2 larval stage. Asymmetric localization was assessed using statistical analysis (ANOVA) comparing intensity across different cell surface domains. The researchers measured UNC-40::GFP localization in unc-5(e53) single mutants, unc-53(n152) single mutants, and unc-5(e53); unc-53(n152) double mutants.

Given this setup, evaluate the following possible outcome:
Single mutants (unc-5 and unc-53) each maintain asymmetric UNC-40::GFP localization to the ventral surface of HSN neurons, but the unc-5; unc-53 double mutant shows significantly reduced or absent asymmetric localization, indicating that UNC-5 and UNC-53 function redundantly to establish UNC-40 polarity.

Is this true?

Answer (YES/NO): NO